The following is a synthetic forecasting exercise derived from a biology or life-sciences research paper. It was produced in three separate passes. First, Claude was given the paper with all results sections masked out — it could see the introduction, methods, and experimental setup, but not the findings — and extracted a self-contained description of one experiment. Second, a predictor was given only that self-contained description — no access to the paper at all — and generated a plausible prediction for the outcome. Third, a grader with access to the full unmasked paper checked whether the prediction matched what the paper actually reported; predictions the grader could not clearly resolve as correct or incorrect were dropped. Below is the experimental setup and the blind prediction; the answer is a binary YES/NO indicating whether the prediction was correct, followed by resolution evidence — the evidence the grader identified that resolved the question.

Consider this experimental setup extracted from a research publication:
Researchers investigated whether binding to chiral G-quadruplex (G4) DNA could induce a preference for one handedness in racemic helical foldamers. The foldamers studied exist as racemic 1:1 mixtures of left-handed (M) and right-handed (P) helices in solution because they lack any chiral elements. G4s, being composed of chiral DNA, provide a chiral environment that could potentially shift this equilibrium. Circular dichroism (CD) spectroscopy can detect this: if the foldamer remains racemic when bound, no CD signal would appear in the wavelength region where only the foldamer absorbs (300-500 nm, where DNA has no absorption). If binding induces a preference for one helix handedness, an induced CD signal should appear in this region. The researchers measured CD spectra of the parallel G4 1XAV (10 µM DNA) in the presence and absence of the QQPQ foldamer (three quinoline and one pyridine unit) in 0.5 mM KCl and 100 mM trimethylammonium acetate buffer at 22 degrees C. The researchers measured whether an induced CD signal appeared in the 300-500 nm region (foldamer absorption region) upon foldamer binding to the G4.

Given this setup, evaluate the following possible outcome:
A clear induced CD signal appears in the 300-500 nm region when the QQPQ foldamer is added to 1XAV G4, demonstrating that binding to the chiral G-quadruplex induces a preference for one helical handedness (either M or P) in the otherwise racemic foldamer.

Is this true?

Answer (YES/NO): NO